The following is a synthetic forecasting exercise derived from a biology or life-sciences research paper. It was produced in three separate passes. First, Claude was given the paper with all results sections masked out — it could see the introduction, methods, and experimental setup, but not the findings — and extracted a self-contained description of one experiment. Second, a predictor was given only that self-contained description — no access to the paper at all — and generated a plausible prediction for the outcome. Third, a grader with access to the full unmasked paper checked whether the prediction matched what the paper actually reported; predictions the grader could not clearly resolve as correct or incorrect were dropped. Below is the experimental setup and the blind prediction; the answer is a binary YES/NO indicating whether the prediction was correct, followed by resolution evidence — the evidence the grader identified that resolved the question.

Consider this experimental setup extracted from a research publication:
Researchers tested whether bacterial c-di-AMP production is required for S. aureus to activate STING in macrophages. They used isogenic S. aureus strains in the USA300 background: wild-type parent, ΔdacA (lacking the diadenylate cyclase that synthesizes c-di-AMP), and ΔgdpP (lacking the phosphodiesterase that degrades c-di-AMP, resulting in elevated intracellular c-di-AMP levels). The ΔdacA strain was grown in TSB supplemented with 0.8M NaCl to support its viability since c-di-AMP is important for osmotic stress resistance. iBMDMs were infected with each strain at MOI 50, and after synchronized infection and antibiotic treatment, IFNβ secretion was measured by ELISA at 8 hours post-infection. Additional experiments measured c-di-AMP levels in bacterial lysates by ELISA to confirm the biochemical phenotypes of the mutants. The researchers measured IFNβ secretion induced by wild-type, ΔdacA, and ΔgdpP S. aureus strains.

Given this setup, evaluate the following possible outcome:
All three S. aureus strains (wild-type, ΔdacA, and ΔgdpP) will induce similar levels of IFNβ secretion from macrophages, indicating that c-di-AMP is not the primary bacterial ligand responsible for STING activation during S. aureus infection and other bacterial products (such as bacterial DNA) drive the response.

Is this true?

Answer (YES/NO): NO